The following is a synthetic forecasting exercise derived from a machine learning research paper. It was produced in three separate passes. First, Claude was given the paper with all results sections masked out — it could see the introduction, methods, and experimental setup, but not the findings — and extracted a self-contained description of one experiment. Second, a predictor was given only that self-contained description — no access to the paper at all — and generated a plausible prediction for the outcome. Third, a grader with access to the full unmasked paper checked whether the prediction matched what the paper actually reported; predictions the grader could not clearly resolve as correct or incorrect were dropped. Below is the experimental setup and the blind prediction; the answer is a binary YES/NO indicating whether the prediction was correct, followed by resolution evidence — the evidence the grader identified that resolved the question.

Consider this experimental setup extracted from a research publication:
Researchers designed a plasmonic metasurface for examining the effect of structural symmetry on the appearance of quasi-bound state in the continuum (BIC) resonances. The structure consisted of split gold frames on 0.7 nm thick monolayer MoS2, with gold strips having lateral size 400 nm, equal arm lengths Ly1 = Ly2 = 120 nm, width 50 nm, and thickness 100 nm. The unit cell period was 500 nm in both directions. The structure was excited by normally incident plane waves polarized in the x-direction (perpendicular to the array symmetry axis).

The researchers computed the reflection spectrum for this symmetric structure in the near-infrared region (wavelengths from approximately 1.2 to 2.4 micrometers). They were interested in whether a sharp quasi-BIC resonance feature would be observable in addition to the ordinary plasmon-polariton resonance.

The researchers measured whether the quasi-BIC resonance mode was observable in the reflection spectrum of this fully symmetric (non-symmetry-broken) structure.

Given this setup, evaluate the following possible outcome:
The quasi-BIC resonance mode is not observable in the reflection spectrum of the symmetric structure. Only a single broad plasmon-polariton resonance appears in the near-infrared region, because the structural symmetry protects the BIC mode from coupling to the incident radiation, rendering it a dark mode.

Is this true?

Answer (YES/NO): YES